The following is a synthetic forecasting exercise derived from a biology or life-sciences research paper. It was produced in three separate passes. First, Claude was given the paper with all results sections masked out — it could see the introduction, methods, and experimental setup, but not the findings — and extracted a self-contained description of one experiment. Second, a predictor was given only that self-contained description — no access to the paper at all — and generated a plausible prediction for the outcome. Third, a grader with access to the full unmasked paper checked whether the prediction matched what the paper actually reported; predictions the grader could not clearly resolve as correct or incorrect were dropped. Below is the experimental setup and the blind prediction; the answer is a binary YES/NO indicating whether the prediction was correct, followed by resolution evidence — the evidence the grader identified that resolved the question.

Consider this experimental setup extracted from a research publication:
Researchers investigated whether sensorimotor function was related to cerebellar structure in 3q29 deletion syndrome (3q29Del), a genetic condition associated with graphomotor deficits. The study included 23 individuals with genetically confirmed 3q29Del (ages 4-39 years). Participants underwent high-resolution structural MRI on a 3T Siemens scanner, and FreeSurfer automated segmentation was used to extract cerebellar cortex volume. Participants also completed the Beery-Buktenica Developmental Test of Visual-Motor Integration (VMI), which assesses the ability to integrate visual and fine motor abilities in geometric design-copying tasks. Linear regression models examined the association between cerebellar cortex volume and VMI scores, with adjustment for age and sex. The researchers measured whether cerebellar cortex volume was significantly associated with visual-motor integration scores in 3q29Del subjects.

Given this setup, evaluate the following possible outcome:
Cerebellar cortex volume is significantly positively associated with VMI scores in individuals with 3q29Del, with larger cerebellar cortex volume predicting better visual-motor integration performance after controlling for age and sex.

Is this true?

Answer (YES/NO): NO